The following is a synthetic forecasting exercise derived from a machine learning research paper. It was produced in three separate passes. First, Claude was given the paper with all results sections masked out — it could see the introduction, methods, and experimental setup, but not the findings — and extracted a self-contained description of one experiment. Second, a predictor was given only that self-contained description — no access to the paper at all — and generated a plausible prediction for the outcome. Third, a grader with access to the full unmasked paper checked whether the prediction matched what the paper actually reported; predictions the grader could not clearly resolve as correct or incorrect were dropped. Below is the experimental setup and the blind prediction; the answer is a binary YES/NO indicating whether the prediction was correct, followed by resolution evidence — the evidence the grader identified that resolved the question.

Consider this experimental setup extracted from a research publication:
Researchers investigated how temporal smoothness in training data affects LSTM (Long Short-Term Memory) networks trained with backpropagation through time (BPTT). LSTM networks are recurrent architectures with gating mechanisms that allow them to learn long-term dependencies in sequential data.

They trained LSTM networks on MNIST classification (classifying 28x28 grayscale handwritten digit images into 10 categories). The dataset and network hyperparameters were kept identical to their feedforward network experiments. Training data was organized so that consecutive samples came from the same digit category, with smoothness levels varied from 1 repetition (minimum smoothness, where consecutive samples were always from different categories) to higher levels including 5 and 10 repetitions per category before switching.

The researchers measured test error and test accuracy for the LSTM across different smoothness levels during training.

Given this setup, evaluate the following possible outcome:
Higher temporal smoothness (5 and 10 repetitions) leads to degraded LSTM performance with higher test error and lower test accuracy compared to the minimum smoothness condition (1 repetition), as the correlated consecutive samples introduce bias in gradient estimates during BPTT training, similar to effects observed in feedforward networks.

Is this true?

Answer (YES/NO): NO